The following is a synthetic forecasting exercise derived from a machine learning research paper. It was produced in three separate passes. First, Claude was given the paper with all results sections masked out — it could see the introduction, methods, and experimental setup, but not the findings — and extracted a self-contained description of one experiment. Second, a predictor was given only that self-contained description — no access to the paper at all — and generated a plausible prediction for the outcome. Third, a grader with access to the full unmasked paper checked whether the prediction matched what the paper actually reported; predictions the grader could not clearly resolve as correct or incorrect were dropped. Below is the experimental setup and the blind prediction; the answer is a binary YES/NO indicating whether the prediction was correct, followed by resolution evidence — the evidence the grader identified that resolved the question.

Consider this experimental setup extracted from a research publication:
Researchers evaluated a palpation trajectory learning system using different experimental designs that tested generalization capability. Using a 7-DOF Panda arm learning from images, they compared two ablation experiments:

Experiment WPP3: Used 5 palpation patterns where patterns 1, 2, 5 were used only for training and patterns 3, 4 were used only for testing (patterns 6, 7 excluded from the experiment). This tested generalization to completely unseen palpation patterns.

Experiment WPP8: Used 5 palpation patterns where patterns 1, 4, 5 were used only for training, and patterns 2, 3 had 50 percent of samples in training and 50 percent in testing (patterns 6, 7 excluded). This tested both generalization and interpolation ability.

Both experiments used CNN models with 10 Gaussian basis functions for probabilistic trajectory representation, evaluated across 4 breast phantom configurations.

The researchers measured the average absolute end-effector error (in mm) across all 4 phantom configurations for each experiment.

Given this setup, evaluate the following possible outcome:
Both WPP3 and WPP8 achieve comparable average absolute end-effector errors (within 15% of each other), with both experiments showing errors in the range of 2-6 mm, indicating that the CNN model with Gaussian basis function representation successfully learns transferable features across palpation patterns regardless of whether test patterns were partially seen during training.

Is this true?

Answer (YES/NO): NO